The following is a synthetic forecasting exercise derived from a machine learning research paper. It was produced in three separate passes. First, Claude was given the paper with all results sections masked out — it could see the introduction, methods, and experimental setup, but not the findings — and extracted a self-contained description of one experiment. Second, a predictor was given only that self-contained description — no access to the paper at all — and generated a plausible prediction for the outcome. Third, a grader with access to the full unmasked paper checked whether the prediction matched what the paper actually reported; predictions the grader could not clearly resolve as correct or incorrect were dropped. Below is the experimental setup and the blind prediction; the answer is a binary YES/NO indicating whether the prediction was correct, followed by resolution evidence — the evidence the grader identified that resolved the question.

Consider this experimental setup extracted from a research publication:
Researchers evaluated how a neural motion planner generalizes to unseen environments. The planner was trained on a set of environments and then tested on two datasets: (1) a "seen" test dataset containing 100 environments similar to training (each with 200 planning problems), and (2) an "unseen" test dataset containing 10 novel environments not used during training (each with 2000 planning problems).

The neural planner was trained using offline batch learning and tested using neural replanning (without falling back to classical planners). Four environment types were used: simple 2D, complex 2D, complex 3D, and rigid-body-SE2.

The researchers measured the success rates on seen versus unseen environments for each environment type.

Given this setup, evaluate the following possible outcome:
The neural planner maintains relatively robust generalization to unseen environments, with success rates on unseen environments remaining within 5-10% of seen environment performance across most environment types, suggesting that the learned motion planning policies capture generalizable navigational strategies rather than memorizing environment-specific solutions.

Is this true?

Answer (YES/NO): YES